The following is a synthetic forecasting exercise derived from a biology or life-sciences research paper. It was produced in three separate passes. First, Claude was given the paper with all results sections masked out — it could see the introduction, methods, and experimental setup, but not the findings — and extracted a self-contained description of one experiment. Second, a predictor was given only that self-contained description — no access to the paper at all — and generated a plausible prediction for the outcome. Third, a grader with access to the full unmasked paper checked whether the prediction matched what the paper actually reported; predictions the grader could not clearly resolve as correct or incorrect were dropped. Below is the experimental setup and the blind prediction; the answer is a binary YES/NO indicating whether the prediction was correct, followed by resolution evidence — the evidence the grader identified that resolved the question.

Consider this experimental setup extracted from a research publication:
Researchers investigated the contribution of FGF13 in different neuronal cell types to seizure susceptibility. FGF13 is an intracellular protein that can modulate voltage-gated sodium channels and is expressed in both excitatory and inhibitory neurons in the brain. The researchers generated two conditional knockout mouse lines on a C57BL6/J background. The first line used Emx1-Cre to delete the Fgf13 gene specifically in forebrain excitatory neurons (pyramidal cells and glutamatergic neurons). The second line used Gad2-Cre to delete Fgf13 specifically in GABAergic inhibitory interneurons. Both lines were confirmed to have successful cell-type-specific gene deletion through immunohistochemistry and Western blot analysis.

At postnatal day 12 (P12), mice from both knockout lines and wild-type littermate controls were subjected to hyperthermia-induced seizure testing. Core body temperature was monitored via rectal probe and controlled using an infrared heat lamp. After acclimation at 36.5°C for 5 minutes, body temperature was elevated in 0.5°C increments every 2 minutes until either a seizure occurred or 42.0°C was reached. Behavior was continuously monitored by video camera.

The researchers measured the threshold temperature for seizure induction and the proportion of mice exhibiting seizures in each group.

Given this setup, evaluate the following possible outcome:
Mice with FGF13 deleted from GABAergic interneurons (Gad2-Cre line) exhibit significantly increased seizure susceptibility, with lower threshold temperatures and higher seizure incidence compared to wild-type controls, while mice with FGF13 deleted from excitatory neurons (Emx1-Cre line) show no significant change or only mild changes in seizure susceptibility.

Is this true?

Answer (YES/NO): YES